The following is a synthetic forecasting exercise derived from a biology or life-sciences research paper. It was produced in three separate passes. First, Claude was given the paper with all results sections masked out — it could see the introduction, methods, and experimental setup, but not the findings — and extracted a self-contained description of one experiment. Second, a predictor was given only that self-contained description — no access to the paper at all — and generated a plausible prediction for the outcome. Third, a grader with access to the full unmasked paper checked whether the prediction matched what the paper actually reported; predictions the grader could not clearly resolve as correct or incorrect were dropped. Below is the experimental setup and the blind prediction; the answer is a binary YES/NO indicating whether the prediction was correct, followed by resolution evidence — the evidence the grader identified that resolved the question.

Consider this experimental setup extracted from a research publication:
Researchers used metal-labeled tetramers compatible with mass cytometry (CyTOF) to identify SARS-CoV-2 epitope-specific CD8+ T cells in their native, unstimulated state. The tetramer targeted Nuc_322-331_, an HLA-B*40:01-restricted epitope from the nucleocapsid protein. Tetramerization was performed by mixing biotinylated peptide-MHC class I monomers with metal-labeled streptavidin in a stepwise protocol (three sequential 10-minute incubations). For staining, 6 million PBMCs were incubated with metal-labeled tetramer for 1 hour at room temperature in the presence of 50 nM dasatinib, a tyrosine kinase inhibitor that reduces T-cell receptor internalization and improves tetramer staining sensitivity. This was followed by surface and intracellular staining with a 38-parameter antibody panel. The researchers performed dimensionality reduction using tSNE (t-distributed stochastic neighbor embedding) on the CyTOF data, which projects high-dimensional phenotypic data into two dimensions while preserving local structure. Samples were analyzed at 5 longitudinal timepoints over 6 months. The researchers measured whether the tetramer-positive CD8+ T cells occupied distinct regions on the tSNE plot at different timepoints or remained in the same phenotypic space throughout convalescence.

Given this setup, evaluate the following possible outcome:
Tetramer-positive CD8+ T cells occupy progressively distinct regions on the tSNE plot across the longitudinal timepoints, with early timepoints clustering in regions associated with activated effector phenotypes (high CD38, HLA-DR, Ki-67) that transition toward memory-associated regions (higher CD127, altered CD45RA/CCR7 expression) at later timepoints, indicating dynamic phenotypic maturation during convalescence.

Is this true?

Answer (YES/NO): YES